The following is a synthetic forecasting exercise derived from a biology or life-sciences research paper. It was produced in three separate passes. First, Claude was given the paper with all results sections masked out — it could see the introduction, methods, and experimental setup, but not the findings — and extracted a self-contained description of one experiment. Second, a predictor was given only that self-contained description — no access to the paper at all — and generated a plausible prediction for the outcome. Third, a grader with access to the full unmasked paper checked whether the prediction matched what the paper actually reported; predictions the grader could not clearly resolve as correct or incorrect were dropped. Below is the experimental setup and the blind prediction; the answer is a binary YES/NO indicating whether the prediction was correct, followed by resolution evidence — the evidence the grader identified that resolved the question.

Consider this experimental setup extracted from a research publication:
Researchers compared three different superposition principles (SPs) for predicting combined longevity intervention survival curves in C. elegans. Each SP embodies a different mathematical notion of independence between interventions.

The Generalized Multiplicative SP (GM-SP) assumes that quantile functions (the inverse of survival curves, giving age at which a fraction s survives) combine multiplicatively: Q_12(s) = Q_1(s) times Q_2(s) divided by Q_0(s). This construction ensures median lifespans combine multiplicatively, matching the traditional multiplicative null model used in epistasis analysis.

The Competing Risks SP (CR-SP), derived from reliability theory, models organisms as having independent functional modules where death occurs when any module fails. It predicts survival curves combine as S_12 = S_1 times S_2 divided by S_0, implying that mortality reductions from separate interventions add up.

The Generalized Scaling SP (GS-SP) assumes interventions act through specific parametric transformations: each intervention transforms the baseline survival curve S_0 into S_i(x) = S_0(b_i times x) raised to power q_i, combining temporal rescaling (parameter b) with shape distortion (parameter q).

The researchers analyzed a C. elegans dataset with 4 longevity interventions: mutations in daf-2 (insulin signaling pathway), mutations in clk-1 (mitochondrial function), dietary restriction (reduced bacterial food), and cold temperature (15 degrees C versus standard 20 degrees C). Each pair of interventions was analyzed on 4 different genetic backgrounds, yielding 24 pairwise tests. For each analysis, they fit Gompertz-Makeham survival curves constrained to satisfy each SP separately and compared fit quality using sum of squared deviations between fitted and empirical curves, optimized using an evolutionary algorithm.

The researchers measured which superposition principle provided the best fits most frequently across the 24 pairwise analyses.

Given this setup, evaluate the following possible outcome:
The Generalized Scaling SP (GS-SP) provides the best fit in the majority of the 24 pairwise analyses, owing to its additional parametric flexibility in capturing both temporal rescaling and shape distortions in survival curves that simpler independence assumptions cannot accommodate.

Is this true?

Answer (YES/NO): NO